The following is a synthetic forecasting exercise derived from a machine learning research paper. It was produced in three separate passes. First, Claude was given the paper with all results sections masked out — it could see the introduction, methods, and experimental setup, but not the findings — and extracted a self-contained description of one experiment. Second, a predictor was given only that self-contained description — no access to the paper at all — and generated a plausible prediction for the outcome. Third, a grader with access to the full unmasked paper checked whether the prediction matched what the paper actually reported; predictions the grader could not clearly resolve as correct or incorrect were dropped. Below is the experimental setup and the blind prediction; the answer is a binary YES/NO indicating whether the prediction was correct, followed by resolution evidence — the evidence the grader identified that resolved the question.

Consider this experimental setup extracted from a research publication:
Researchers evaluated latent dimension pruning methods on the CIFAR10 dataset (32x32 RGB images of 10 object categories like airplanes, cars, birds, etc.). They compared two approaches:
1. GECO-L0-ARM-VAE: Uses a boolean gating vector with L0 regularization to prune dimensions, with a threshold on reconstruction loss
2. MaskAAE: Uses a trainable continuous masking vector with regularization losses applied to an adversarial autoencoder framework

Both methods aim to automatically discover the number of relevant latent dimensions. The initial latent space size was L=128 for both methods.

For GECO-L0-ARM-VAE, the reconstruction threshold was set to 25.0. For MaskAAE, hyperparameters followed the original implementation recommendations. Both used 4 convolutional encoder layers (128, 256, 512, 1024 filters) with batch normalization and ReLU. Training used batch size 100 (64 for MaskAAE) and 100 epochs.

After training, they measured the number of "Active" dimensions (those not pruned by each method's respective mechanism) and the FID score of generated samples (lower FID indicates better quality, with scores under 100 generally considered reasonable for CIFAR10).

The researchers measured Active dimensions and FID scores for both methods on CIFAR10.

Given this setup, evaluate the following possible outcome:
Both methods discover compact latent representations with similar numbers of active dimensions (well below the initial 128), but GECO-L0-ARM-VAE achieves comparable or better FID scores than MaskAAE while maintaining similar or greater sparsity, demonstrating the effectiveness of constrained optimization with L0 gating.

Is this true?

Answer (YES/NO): NO